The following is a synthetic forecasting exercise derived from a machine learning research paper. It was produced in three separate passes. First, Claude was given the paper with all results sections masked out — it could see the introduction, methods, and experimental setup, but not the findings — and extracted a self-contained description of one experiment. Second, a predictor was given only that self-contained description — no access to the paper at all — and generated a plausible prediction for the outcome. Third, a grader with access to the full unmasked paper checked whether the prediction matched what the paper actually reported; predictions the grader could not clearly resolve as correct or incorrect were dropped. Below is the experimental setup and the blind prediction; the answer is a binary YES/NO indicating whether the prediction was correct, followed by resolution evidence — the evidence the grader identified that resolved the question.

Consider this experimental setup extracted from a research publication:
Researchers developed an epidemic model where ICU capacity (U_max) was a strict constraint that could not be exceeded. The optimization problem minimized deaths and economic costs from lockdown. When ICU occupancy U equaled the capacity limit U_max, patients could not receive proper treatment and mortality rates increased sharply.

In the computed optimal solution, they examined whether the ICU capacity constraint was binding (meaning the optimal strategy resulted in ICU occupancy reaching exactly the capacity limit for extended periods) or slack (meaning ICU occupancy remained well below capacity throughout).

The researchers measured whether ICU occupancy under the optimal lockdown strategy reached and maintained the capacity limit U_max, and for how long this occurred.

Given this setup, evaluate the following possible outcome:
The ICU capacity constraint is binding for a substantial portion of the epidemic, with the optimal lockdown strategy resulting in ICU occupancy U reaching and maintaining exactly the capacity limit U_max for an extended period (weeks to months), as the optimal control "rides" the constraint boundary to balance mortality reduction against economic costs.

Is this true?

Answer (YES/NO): YES